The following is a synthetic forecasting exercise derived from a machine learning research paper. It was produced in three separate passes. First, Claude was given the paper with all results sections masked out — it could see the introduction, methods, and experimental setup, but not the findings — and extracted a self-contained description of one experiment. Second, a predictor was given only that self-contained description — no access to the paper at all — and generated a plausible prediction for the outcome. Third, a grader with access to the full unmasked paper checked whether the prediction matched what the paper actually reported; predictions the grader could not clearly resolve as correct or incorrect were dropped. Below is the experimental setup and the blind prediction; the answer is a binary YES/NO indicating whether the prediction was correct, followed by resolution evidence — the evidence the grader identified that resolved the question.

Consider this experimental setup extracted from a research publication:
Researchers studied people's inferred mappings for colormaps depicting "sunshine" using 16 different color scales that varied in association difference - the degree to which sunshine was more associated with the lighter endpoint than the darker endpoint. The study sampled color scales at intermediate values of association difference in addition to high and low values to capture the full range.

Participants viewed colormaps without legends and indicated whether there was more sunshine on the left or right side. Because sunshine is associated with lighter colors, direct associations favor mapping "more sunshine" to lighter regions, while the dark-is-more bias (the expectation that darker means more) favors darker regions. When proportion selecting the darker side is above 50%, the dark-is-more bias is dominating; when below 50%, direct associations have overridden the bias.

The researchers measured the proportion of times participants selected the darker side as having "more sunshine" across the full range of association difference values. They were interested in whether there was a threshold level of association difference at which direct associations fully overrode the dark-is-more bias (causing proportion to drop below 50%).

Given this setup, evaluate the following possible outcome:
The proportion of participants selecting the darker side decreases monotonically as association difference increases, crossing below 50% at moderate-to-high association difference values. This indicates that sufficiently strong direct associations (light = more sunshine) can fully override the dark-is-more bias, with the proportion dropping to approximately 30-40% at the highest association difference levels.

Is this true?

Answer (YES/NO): NO